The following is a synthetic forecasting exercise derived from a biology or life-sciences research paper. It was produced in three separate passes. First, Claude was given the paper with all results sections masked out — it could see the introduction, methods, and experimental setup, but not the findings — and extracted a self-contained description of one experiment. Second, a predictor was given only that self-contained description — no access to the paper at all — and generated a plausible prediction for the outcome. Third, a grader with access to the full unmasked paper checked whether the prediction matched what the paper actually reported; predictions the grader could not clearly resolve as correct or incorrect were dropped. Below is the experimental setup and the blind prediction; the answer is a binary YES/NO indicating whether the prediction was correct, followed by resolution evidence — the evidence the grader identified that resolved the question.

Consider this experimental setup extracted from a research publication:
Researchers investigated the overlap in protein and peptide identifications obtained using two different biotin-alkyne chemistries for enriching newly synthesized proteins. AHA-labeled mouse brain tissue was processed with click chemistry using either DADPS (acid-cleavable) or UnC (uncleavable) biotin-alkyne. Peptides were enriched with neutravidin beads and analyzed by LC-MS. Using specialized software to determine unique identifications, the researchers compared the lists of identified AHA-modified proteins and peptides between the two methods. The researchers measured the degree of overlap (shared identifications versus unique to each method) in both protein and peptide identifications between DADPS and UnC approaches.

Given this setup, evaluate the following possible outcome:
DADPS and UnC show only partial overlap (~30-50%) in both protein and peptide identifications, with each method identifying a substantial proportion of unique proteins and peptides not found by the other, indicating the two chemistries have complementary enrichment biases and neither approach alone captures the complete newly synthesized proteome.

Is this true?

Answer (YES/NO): NO